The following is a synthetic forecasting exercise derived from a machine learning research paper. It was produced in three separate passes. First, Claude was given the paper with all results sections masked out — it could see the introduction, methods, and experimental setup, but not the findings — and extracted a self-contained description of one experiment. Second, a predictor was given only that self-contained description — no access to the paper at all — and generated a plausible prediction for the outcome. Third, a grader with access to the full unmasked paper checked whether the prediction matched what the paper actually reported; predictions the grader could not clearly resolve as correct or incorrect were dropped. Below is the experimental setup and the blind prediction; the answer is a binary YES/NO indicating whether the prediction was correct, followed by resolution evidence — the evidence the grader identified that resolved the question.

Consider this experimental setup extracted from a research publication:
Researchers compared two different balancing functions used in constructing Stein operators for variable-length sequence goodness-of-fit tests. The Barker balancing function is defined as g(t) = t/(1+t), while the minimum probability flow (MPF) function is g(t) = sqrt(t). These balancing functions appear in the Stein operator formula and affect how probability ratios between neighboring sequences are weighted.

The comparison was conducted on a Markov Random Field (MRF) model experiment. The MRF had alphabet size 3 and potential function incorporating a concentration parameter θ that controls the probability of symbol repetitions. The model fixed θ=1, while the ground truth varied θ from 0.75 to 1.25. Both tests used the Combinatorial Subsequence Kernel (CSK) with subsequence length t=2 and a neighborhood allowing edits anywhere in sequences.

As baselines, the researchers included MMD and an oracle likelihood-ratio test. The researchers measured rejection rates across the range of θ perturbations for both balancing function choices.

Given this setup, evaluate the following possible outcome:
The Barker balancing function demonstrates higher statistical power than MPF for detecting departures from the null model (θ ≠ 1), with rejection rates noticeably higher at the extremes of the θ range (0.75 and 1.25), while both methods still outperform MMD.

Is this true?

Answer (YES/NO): NO